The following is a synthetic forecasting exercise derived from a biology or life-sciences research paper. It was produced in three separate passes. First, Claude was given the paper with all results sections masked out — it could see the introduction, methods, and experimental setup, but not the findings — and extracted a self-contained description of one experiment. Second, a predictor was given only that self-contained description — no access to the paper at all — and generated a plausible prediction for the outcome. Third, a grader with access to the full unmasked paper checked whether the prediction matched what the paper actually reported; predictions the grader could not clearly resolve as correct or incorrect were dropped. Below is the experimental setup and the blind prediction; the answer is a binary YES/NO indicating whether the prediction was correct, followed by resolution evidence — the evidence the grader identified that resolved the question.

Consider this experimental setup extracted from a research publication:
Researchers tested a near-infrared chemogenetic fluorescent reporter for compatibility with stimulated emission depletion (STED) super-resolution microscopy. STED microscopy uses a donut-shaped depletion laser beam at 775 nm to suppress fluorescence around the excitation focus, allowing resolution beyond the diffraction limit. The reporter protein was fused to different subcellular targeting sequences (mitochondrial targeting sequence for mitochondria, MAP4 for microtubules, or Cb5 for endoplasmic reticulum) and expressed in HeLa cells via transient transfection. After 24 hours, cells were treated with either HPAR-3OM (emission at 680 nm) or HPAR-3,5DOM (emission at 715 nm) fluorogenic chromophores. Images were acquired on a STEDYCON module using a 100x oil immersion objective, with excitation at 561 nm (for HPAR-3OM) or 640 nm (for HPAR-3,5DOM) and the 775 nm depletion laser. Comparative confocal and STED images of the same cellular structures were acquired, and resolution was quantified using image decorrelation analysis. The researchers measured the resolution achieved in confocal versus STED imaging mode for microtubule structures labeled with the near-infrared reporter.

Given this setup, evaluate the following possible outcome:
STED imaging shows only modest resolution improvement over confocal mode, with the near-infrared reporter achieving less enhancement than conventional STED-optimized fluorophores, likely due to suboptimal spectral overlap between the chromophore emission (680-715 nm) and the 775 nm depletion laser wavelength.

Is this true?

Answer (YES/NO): NO